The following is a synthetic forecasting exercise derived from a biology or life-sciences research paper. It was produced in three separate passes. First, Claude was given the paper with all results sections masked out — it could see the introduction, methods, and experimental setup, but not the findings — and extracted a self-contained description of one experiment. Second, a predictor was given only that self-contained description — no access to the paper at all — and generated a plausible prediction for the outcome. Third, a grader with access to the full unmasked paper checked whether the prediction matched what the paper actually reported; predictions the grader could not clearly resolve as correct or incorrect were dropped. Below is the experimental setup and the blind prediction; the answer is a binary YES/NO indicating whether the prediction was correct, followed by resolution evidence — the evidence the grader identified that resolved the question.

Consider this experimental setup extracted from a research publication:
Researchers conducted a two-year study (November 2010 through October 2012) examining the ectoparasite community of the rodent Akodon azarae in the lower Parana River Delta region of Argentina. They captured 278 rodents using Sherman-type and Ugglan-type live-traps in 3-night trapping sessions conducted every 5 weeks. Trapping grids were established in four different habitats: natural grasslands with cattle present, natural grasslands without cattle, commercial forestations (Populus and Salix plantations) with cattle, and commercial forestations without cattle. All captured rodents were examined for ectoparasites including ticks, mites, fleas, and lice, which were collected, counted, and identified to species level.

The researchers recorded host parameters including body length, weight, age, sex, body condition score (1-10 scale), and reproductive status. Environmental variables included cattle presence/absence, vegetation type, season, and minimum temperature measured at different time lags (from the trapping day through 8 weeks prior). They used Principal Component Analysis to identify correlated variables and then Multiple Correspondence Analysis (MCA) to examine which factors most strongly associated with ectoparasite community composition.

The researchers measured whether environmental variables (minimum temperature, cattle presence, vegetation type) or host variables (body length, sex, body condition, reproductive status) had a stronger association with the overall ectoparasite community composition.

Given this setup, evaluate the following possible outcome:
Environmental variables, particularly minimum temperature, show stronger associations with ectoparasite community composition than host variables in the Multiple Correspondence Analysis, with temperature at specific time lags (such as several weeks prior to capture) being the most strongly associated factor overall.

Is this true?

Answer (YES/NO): YES